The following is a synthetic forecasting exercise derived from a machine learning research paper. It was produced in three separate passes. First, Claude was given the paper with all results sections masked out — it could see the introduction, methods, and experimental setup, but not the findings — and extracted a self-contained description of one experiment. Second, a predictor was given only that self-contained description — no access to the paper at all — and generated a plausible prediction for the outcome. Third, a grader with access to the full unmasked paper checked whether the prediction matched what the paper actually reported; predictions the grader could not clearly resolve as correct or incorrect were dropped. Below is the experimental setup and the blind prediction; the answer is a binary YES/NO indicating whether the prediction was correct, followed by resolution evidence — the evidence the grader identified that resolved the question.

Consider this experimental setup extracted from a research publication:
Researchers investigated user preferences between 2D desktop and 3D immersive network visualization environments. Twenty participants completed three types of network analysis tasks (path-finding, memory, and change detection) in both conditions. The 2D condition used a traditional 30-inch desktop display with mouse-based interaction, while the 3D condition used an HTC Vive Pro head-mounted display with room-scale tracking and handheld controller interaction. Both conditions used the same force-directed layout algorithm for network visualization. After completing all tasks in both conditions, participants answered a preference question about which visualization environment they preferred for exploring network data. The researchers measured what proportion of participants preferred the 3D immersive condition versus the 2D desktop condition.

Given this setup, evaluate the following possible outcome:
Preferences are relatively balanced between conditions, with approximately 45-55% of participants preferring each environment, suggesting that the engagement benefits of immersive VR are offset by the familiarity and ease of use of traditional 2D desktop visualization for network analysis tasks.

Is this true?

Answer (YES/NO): NO